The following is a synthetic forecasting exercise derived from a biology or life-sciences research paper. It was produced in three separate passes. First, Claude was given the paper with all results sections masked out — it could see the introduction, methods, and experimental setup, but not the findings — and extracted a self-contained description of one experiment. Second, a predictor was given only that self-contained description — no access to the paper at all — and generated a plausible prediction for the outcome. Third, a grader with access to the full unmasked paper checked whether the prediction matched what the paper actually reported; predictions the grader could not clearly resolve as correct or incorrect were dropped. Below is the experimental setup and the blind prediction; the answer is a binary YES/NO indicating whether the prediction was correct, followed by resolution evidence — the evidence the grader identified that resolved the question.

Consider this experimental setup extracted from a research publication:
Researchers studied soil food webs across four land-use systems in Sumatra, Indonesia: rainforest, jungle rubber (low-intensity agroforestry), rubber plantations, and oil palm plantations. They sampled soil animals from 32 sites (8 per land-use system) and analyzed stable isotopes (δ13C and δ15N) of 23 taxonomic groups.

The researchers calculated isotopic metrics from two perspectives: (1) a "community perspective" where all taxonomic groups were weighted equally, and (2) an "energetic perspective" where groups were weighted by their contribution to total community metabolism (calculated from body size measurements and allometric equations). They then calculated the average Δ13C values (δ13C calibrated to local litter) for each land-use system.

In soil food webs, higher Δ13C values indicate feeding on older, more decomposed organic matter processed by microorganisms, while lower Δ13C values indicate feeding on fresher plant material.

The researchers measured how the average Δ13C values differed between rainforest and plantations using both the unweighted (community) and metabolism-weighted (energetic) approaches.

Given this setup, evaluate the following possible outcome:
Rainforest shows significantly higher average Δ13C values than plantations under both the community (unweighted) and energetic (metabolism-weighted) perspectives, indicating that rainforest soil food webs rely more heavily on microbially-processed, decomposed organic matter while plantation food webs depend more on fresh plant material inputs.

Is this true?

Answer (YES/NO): NO